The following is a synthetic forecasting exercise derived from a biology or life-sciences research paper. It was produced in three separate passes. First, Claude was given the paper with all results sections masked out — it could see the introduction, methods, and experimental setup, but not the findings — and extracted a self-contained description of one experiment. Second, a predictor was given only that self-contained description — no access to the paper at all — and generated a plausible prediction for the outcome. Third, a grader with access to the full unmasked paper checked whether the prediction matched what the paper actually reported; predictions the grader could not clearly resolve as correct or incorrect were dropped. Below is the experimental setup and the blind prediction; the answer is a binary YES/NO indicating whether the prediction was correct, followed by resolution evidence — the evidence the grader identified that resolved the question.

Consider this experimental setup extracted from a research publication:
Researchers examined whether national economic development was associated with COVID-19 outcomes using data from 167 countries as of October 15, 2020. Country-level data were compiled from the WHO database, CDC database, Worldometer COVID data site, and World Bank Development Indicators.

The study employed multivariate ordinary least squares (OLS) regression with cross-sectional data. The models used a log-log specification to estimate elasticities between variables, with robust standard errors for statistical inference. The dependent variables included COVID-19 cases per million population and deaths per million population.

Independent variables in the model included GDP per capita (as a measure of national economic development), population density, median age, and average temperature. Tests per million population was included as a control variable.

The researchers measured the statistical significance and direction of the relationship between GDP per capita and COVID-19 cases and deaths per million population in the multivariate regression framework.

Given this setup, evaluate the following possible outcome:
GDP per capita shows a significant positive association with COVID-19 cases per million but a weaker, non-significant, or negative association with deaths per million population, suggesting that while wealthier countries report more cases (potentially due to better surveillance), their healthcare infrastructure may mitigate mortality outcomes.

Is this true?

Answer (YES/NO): NO